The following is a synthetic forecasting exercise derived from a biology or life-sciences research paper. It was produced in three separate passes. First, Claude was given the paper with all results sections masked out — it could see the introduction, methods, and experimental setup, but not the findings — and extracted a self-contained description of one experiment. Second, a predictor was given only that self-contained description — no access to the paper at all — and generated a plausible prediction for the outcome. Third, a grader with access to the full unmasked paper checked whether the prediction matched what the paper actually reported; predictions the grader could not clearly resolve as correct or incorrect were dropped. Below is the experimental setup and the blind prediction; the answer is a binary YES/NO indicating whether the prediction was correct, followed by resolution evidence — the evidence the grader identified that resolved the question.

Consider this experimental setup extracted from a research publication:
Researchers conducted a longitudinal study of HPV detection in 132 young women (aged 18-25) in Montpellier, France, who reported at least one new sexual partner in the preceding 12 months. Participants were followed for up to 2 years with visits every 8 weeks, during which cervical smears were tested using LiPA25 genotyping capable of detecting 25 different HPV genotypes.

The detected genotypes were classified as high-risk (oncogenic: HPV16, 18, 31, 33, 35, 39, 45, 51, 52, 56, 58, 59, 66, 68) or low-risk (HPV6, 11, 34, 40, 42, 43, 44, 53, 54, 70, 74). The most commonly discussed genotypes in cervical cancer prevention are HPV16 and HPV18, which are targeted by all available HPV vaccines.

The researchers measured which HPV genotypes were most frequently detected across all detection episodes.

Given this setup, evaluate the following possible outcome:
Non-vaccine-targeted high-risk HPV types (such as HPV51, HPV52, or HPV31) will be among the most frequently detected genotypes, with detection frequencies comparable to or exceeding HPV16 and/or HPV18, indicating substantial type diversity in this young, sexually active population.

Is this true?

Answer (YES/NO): YES